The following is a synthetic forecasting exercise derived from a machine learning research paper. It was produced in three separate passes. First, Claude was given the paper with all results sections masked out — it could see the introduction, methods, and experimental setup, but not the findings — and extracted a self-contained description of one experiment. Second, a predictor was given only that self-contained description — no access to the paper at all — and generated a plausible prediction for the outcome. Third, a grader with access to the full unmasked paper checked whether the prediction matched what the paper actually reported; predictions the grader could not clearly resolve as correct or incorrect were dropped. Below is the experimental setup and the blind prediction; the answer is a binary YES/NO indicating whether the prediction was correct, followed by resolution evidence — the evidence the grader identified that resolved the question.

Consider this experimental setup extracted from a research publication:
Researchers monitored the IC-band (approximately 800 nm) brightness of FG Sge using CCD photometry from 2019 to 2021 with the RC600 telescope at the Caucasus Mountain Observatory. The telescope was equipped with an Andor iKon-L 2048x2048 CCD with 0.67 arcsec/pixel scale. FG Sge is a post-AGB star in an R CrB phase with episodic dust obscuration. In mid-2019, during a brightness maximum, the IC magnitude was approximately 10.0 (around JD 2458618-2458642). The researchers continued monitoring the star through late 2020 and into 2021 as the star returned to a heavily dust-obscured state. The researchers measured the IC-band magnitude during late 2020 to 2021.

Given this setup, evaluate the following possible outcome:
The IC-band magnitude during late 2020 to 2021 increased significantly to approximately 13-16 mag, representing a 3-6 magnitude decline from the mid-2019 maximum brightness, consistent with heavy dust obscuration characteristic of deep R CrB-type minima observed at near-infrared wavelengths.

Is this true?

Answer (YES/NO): NO